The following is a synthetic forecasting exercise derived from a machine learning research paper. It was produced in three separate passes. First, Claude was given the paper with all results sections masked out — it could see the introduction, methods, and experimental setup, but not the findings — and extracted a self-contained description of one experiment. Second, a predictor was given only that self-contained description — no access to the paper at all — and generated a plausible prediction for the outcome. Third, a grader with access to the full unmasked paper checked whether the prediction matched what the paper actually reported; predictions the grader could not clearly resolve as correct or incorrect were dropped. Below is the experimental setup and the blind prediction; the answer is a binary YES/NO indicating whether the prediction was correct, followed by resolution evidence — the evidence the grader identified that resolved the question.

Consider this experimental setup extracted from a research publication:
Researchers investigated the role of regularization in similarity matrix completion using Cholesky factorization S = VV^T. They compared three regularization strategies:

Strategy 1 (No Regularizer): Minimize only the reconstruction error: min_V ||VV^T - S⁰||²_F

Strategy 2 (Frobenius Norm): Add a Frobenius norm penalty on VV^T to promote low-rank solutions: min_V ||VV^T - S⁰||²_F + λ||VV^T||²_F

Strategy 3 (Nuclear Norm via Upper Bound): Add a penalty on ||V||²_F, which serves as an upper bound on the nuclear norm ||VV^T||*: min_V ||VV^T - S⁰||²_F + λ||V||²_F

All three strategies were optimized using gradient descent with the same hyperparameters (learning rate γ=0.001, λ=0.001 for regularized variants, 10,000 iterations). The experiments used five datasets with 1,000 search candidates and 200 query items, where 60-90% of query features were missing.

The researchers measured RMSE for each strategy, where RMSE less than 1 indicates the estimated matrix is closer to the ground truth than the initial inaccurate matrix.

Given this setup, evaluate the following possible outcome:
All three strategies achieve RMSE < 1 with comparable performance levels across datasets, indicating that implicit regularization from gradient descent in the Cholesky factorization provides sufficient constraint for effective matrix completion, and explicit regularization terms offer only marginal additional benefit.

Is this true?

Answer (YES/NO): NO